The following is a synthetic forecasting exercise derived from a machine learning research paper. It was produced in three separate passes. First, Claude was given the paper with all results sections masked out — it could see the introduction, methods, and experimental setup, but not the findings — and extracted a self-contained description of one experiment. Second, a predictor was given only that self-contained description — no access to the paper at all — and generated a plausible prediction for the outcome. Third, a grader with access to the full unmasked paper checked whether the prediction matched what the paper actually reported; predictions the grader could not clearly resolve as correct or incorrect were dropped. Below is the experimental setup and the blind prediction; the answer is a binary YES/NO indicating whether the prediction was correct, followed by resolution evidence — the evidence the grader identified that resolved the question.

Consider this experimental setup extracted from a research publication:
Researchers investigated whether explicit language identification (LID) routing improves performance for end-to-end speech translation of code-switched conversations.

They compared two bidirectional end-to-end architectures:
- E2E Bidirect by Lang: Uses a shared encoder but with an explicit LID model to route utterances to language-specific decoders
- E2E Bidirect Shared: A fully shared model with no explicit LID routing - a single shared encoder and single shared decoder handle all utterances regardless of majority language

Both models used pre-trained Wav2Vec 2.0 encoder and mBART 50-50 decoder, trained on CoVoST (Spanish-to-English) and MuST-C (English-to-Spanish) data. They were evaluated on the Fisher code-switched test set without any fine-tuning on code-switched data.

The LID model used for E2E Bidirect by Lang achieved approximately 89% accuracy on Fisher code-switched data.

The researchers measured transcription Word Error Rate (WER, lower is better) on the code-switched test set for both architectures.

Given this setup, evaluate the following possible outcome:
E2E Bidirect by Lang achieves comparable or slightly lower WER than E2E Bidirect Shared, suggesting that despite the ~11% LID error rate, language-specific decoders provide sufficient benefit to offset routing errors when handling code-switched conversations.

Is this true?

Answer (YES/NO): NO